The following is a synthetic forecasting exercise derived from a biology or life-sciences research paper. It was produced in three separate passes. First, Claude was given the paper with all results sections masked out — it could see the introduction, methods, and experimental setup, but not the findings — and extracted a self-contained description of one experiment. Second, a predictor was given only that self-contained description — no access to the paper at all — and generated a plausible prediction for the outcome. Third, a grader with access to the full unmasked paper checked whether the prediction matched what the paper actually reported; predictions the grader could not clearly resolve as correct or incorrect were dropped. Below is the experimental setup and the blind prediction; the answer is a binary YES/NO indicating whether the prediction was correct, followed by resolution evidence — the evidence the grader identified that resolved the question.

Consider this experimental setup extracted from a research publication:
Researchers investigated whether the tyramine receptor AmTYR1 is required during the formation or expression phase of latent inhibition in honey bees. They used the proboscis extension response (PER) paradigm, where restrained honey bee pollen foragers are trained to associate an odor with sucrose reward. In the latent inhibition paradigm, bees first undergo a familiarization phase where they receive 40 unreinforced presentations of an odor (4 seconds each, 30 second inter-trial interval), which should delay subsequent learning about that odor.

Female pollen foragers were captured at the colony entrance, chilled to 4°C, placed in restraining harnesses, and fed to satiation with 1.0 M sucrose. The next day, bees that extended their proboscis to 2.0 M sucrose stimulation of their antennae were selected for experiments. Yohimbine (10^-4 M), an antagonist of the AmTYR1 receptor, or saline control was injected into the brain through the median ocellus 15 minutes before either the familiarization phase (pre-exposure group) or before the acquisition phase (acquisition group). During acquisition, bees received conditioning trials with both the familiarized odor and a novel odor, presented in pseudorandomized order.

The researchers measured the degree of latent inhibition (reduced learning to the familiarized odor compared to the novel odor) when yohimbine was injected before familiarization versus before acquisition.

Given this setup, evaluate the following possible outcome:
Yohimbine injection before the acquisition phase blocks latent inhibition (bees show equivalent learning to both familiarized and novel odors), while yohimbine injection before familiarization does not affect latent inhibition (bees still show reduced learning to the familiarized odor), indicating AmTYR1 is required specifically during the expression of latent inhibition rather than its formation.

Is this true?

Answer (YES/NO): NO